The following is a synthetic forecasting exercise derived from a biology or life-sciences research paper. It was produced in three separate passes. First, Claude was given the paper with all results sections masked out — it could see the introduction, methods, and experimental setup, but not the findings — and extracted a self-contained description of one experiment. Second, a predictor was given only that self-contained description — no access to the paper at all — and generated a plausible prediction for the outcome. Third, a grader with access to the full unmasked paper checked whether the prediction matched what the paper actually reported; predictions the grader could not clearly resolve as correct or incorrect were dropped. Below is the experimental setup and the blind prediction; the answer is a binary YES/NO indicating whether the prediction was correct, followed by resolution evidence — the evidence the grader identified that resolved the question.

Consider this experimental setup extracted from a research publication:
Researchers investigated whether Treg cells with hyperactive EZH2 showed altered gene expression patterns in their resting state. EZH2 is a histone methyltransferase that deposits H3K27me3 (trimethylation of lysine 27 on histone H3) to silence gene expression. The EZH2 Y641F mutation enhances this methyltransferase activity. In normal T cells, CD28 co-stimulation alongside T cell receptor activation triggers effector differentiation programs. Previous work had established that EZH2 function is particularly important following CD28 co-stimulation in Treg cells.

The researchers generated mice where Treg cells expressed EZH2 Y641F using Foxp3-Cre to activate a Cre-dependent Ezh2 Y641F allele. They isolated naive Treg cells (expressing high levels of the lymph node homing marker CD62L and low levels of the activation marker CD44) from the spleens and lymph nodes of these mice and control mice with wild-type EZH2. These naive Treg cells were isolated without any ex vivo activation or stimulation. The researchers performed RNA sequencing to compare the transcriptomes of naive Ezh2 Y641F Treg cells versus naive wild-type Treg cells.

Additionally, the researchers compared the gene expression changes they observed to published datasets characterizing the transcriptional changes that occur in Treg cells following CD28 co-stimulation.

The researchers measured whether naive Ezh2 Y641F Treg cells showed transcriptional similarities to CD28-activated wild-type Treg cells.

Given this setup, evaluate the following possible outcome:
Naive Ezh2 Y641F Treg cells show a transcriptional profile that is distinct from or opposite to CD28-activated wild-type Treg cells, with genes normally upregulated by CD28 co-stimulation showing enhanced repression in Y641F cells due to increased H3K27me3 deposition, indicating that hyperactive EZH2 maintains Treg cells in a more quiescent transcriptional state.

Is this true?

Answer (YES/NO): NO